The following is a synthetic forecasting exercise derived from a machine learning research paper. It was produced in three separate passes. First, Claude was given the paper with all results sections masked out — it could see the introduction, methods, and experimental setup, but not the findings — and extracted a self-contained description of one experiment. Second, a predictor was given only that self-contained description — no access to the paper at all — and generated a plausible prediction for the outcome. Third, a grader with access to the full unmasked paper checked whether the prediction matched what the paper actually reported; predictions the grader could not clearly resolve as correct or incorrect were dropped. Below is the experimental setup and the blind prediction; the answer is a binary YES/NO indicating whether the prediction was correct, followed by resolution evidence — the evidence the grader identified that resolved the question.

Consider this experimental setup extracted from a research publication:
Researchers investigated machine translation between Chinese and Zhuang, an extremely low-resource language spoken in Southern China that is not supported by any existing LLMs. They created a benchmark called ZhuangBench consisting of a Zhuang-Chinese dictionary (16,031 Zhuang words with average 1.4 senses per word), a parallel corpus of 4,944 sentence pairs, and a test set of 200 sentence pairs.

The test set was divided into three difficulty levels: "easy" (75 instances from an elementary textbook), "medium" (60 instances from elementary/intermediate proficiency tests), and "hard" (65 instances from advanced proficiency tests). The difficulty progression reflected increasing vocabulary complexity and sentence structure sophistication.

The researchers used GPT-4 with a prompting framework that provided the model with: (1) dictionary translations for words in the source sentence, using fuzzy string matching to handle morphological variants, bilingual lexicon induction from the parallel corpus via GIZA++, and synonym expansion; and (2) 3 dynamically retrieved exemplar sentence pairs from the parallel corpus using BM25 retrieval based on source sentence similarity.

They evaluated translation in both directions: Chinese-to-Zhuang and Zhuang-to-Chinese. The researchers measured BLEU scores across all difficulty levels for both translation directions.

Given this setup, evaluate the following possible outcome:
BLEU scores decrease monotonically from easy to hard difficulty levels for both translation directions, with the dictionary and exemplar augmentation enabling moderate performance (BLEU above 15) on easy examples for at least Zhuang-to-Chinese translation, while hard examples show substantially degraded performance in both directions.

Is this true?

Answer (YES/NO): YES